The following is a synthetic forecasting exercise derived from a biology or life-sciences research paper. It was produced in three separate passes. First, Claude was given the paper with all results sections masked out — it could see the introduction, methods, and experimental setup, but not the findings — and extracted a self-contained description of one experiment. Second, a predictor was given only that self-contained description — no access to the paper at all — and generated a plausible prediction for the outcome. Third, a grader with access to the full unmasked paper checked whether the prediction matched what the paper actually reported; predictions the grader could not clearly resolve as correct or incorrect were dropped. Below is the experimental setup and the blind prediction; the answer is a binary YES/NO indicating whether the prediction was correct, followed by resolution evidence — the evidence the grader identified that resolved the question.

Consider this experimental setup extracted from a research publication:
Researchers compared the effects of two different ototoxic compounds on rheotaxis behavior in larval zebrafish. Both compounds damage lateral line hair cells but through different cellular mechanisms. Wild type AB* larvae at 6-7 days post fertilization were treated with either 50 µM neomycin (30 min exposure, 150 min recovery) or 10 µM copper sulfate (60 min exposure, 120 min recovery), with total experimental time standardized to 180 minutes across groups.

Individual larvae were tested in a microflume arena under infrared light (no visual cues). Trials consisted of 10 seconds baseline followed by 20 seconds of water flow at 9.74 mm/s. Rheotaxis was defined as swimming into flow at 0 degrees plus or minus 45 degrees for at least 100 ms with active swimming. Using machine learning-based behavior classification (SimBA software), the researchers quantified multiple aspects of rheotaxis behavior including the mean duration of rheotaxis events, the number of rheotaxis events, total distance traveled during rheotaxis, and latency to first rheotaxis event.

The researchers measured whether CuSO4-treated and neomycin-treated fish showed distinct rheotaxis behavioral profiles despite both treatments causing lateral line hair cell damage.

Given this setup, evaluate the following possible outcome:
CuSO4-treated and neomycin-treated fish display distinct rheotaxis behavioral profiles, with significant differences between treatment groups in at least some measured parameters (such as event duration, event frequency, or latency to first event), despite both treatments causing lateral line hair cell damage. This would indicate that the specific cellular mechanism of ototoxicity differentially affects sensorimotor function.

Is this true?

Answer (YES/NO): YES